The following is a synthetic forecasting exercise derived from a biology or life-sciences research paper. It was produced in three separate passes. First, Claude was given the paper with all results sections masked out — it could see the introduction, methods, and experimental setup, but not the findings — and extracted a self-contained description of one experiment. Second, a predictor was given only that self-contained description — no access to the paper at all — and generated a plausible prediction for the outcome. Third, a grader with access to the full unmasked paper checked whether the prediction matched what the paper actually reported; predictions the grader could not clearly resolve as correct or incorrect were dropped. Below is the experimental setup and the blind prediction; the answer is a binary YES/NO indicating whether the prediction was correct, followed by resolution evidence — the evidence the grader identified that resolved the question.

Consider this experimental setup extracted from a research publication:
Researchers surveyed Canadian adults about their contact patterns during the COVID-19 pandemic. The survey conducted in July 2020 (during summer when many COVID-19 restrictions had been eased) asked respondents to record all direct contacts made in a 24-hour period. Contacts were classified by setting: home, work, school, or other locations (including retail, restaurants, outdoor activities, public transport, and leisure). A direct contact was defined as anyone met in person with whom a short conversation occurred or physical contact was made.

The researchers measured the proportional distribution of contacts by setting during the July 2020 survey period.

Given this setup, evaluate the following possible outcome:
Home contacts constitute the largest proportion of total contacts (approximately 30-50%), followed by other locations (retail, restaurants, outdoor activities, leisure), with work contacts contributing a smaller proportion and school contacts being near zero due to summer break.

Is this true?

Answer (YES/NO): NO